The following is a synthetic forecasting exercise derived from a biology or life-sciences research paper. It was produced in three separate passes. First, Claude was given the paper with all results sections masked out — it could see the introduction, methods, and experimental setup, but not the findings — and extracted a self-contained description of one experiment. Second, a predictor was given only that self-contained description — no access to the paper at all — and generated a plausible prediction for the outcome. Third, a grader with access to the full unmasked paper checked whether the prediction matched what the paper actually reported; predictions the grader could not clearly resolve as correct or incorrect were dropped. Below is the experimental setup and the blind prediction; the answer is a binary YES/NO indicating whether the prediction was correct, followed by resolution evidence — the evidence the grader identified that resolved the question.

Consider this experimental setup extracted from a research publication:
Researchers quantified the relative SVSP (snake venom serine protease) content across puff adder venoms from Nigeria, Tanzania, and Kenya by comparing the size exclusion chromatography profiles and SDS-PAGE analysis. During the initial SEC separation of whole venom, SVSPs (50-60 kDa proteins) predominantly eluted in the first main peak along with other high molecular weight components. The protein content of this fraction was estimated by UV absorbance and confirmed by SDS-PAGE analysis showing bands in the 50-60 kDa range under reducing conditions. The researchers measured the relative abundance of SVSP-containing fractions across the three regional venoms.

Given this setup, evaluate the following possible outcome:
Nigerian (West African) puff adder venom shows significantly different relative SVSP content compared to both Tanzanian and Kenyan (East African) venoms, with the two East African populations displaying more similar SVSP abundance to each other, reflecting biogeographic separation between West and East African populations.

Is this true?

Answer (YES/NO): NO